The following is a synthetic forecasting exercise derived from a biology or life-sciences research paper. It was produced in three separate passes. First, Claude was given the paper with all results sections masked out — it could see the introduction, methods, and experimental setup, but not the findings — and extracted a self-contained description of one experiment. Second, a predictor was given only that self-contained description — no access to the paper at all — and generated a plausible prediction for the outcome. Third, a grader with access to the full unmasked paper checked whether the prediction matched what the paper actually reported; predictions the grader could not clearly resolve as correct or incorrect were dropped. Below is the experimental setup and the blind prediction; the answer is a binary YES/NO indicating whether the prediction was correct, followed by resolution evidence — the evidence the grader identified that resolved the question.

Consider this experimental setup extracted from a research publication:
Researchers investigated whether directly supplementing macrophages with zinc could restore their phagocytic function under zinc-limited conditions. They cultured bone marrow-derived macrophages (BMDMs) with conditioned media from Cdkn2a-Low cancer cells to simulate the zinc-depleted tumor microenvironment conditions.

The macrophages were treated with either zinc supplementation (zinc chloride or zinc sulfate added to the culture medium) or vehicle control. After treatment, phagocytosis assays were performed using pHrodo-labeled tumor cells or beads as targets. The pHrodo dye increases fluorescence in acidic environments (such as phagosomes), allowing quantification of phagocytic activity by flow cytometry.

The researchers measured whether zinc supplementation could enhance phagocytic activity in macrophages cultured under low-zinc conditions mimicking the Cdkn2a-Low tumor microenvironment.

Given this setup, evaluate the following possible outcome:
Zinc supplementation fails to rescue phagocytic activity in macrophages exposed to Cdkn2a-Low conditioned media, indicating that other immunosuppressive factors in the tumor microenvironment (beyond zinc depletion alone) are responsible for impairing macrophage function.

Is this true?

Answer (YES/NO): NO